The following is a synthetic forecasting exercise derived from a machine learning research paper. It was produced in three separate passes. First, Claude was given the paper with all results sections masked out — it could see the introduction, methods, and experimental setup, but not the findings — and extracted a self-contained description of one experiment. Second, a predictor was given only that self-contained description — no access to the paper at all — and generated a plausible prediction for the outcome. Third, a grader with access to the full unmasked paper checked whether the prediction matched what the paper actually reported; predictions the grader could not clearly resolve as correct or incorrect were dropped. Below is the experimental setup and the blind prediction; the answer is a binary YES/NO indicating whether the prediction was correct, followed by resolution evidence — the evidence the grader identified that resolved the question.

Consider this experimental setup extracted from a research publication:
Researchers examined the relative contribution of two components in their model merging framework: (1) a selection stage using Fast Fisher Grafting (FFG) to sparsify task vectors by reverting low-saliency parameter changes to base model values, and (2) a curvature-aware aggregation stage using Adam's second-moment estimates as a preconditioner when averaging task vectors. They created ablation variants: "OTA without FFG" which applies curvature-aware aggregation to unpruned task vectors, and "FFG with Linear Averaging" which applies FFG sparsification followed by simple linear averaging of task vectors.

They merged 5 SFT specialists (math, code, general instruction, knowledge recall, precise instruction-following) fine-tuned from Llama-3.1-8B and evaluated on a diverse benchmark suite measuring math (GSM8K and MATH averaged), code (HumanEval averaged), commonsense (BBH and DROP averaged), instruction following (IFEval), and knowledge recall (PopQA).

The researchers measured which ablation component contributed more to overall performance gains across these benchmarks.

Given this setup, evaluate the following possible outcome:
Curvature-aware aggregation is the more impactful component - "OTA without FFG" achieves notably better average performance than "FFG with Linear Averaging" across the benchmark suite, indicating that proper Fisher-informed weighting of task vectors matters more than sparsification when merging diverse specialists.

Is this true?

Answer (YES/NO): NO